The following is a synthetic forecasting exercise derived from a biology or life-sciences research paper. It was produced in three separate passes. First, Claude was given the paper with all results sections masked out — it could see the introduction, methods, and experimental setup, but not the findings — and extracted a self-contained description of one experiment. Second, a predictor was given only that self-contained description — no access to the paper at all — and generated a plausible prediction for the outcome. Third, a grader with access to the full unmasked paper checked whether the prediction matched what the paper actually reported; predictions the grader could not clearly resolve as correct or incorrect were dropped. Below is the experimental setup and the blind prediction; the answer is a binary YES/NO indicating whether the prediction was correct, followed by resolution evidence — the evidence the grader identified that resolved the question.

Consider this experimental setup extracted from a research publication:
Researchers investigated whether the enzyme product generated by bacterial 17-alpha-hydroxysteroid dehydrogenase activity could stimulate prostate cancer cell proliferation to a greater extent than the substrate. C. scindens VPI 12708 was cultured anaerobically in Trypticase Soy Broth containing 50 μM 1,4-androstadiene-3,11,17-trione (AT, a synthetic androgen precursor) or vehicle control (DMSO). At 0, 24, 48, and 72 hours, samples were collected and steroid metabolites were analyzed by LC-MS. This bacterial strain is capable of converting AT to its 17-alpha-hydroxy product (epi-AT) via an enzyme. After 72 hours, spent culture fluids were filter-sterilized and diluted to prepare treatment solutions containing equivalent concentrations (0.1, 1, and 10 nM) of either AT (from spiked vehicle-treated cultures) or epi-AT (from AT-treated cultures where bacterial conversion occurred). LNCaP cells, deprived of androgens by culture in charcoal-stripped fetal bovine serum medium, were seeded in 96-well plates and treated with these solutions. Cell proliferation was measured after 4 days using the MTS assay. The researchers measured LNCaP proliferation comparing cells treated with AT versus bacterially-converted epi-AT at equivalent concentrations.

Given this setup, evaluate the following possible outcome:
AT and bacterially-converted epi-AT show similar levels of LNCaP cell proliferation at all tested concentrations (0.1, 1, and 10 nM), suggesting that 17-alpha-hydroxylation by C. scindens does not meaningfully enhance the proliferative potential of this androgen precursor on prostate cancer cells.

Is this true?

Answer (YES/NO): NO